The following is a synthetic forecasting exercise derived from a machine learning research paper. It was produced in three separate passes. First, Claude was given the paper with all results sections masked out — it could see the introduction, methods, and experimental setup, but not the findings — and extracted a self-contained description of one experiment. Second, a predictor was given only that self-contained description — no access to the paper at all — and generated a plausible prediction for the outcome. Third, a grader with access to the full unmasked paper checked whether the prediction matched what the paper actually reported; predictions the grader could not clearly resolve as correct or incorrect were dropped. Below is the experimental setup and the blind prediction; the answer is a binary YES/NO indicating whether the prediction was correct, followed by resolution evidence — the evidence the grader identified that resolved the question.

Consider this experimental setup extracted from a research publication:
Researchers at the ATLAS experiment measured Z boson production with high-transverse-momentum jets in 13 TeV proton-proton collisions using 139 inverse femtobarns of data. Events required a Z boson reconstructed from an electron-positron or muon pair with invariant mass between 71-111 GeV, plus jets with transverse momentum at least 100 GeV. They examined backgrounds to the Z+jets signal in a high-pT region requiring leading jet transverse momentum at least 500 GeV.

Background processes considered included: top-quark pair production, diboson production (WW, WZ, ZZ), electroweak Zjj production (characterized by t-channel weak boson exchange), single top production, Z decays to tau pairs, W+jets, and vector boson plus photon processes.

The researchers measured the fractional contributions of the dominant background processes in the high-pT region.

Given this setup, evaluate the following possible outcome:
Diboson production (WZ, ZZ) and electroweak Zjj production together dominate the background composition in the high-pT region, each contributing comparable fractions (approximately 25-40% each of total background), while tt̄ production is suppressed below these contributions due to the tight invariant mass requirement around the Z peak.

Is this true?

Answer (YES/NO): NO